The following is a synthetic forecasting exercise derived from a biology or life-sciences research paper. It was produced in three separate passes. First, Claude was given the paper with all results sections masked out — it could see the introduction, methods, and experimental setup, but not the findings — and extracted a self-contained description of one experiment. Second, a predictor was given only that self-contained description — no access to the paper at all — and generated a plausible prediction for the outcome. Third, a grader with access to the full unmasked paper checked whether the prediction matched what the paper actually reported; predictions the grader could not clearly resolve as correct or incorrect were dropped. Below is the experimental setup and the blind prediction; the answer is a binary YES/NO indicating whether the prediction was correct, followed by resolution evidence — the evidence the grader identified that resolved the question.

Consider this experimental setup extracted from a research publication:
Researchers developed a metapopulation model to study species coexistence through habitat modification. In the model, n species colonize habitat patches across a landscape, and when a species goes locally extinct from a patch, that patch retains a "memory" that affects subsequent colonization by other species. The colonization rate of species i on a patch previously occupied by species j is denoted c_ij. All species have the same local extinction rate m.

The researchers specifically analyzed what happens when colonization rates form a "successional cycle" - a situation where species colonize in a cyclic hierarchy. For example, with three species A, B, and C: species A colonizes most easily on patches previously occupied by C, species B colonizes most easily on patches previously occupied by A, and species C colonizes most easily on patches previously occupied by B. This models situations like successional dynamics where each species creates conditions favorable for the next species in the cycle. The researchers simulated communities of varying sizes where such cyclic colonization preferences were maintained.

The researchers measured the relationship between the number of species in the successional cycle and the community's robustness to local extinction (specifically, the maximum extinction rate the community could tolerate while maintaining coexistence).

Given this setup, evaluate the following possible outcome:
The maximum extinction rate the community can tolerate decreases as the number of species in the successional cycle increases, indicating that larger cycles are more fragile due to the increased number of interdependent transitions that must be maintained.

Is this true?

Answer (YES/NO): YES